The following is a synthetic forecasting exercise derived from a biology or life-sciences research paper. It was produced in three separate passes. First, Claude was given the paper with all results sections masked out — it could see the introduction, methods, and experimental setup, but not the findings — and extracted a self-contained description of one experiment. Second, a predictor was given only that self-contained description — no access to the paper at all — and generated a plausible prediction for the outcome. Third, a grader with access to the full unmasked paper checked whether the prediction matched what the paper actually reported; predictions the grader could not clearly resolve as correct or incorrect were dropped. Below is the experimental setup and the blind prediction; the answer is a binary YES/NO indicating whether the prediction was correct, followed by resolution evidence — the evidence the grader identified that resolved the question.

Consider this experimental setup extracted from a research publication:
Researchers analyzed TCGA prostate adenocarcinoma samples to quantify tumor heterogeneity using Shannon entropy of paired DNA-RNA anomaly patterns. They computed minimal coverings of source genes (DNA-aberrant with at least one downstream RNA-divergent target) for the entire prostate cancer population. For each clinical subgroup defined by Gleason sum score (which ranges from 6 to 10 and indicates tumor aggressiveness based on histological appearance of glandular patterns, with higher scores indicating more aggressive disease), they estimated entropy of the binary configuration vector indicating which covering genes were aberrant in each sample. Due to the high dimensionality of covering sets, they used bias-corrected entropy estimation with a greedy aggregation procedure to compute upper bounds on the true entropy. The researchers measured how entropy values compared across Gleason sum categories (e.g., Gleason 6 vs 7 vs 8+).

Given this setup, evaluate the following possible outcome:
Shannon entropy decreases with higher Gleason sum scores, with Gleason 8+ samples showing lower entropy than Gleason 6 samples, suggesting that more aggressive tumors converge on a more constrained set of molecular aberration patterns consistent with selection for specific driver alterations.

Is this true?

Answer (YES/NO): NO